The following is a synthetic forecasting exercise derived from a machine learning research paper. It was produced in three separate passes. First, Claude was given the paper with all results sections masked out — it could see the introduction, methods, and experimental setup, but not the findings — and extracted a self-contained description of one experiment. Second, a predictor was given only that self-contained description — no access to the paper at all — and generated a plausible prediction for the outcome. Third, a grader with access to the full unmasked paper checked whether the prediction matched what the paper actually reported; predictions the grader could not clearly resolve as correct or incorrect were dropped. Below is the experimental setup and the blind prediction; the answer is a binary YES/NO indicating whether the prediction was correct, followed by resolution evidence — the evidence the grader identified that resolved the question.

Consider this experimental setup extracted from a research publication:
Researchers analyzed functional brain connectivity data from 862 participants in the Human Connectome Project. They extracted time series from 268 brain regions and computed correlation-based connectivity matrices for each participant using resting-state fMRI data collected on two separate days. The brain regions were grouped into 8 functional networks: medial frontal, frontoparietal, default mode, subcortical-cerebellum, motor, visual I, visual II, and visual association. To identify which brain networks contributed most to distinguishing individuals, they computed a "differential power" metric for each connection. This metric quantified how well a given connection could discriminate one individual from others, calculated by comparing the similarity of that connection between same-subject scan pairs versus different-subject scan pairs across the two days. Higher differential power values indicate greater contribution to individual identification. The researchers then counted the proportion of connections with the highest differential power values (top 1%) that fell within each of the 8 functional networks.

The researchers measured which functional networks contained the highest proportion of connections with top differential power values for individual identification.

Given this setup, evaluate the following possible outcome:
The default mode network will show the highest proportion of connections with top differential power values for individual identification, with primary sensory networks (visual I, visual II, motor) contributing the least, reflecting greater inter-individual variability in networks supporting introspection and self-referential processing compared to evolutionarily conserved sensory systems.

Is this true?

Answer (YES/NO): NO